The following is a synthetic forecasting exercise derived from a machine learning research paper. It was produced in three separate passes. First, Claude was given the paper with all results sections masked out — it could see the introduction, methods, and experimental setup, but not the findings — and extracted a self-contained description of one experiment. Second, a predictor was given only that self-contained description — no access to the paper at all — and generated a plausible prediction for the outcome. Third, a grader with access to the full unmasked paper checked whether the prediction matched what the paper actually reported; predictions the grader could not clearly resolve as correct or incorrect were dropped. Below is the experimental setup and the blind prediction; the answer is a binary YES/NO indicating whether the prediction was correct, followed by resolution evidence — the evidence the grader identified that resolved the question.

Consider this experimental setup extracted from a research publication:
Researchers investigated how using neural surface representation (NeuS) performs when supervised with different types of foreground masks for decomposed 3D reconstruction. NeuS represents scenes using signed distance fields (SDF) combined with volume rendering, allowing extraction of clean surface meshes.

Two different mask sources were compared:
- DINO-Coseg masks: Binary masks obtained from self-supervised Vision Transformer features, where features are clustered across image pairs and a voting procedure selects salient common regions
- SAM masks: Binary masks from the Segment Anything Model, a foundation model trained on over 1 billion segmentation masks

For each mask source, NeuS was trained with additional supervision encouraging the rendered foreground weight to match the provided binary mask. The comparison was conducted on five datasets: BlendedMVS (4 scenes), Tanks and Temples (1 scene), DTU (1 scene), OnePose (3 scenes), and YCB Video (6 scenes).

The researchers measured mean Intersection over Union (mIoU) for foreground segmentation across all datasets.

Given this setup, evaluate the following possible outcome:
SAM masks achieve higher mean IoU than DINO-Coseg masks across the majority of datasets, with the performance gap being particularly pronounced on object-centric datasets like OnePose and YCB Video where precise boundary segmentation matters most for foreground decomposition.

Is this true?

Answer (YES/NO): NO